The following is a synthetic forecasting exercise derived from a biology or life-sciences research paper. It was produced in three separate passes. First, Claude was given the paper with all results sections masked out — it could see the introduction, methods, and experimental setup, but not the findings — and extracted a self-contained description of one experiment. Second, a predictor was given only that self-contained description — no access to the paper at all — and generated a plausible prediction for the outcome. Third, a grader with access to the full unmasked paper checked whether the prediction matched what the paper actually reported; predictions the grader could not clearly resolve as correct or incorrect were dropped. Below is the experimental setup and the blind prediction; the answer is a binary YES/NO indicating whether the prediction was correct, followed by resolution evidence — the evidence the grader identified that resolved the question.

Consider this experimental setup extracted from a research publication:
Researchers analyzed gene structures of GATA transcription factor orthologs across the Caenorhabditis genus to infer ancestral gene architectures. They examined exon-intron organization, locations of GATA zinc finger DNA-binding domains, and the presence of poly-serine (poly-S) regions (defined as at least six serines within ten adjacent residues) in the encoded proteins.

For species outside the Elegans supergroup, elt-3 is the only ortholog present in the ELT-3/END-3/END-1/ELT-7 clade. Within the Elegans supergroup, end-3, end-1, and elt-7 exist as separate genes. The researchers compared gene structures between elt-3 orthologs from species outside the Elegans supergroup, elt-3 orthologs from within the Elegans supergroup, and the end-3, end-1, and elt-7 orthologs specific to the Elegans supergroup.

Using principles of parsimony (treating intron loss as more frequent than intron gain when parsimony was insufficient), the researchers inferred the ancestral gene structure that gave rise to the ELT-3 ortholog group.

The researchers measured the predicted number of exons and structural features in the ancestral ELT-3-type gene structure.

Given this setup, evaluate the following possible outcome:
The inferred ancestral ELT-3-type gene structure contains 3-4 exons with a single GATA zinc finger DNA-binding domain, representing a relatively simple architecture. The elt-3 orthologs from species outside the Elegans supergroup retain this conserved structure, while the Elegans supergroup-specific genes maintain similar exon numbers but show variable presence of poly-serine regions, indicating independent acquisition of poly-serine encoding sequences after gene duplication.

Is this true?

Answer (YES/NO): NO